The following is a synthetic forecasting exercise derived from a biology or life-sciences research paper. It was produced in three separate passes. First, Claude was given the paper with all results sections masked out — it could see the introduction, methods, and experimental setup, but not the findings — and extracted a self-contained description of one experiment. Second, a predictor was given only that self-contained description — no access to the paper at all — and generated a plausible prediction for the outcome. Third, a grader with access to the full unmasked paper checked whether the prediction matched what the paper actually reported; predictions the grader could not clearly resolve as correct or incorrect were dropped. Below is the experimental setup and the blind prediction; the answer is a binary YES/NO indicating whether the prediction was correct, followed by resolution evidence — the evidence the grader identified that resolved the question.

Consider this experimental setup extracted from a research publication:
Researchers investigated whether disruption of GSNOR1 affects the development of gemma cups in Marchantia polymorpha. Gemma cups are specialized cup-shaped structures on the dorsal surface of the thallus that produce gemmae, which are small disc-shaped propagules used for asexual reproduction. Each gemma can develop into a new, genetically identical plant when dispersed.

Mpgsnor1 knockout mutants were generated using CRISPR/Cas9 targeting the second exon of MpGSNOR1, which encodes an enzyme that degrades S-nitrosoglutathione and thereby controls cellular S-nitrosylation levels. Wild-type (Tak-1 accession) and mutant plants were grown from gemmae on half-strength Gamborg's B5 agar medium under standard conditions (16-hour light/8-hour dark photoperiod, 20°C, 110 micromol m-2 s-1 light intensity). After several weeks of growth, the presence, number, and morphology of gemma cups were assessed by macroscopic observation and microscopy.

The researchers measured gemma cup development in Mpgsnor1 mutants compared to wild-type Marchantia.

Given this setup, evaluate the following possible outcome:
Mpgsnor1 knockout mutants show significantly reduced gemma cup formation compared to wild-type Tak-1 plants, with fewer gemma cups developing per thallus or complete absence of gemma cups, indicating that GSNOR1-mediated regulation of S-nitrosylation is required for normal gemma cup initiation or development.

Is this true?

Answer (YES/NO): YES